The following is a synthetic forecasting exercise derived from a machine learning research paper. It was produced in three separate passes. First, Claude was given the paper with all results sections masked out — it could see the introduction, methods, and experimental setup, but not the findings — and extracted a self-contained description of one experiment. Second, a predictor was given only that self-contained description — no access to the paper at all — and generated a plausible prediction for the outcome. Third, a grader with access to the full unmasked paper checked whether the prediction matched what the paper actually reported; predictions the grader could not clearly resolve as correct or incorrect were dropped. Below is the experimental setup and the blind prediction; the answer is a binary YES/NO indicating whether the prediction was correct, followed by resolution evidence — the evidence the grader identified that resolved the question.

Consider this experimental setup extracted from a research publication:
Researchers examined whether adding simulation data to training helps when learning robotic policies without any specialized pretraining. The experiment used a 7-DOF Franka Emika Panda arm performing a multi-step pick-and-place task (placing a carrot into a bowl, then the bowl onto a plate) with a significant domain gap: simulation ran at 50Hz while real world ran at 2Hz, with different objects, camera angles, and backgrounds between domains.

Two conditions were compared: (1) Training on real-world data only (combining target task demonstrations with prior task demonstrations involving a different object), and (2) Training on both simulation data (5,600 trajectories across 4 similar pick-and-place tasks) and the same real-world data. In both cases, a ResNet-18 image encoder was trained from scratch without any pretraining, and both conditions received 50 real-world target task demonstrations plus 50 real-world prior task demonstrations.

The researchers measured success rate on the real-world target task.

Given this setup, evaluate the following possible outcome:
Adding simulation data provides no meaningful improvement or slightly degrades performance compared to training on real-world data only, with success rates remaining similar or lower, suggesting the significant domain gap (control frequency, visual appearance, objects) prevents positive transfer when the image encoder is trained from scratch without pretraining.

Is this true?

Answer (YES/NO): YES